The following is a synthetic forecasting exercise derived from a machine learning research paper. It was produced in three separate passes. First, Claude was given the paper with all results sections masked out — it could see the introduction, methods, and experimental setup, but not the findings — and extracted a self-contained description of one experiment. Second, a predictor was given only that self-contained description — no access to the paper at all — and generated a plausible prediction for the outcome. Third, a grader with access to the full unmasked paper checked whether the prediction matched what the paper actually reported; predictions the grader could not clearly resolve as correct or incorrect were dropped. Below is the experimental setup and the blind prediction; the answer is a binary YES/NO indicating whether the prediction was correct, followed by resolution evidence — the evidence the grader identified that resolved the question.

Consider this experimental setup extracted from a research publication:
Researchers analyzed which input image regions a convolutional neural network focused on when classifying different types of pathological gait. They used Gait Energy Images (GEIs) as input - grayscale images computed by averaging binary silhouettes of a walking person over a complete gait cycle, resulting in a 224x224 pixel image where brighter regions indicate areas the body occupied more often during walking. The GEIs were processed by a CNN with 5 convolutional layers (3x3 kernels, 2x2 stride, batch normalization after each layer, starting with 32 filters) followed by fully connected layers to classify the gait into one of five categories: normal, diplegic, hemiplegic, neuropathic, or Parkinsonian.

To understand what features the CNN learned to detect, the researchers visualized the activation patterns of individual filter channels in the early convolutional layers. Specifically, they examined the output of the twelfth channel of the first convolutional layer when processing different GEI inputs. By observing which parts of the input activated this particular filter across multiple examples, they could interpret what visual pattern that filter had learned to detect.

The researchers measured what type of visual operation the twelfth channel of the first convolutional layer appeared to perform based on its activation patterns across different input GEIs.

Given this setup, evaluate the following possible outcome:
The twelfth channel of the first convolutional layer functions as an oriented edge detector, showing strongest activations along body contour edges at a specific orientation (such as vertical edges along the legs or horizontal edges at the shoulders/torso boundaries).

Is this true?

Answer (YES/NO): NO